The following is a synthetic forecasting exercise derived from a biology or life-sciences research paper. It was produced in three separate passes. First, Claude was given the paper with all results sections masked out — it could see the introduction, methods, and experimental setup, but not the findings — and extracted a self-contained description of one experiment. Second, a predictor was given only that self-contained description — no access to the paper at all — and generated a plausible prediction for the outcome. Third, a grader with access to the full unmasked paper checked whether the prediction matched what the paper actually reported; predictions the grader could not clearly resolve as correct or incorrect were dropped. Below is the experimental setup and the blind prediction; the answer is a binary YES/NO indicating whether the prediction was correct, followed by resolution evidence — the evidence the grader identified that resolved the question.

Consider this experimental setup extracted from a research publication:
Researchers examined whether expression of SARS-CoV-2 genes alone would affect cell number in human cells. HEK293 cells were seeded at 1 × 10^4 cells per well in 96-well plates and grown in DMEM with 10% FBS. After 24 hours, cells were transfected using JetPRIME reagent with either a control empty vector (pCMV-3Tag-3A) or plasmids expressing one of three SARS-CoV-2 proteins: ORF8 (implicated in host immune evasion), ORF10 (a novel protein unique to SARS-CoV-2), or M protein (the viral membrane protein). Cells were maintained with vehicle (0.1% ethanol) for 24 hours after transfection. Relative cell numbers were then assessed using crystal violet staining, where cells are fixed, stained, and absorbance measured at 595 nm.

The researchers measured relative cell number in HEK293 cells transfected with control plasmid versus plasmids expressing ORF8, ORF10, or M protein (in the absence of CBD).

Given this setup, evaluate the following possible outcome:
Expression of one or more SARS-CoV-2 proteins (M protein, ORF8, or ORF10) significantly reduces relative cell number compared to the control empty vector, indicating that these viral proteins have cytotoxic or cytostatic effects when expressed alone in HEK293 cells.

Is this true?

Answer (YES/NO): NO